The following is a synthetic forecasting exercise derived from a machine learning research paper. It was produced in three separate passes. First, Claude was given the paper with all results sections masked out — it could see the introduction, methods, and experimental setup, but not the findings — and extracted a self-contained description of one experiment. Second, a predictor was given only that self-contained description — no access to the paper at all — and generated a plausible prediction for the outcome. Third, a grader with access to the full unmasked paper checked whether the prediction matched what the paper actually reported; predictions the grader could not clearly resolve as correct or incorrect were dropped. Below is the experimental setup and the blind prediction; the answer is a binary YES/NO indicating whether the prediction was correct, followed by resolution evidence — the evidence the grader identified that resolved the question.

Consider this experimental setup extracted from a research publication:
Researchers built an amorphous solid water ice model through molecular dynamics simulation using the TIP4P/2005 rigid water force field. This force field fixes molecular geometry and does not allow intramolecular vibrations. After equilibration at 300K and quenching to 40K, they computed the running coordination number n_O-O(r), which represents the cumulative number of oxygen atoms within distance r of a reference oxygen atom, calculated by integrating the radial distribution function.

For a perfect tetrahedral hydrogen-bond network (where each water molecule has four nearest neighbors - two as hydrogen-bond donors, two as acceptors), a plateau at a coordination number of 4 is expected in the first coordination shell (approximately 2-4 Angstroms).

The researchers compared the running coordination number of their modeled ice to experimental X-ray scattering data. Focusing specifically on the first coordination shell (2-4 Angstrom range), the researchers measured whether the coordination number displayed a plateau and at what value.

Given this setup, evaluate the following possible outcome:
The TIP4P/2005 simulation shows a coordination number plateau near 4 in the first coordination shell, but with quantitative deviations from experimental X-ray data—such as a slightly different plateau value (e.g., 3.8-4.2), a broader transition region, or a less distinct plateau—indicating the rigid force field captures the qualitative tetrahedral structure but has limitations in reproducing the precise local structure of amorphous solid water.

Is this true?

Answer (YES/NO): NO